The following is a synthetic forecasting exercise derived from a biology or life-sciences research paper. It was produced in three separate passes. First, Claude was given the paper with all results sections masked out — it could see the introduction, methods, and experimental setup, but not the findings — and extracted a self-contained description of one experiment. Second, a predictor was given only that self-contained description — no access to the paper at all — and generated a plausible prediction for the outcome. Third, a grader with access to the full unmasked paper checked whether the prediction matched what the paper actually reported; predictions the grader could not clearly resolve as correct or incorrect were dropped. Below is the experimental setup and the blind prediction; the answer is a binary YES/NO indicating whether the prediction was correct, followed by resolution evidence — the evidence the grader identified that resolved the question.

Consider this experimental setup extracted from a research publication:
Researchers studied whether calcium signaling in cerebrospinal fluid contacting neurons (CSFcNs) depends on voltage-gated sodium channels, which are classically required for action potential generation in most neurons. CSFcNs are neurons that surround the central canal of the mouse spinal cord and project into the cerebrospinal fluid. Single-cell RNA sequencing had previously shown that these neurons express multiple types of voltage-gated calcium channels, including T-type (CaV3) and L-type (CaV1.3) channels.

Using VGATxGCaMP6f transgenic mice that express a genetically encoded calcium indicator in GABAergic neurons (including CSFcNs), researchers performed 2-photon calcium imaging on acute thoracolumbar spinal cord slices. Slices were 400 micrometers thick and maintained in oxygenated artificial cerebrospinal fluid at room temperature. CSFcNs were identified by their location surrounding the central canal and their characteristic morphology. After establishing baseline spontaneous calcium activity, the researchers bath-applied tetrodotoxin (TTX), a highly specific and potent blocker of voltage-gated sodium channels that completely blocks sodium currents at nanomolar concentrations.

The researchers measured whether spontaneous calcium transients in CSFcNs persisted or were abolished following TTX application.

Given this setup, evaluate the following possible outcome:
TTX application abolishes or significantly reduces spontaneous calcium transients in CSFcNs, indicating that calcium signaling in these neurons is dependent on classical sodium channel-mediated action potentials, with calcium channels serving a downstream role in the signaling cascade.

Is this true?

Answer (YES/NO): NO